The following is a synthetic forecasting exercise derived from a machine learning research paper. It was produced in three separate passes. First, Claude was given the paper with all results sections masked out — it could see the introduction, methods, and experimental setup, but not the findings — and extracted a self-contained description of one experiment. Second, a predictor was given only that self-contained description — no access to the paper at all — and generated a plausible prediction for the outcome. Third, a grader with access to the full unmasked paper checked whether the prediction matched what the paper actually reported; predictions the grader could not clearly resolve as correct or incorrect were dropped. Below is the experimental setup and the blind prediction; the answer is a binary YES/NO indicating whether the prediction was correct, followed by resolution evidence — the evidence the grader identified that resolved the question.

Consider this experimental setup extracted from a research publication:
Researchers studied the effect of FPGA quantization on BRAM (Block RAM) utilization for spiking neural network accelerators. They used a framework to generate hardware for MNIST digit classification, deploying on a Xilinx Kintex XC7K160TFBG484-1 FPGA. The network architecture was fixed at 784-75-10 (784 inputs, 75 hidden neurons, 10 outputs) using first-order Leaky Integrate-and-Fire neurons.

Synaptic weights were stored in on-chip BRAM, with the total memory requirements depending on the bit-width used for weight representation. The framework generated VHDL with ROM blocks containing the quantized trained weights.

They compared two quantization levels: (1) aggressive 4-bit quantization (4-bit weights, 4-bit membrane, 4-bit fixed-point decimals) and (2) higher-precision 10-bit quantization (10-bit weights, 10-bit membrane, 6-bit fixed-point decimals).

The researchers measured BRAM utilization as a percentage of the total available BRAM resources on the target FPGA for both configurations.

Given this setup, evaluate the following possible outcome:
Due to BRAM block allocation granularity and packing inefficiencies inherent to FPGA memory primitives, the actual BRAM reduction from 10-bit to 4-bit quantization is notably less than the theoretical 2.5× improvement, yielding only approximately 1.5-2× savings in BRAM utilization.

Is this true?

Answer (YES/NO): NO